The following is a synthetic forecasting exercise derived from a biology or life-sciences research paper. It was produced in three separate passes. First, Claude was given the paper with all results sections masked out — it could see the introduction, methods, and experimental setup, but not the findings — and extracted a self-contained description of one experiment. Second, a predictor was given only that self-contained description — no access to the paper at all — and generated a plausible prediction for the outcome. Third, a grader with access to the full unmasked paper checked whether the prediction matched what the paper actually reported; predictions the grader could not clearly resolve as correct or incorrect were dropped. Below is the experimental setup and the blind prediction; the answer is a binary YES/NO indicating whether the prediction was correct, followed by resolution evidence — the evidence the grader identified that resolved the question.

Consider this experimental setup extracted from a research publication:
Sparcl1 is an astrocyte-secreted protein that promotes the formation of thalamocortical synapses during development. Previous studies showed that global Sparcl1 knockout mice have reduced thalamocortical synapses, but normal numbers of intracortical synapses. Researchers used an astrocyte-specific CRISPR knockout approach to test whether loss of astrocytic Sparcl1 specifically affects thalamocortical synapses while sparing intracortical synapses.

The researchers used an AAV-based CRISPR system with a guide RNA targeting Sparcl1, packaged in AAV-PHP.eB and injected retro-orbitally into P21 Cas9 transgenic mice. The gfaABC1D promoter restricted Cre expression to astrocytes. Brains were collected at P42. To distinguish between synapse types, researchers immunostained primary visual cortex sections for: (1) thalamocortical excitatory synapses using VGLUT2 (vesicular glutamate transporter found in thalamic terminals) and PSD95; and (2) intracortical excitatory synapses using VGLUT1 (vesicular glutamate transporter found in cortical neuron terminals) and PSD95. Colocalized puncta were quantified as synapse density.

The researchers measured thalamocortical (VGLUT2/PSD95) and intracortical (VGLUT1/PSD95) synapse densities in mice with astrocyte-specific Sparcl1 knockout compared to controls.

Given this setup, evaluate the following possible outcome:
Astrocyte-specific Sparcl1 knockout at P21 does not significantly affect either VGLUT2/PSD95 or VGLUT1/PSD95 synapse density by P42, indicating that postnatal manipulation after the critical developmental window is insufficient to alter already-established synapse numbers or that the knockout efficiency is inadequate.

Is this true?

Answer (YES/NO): NO